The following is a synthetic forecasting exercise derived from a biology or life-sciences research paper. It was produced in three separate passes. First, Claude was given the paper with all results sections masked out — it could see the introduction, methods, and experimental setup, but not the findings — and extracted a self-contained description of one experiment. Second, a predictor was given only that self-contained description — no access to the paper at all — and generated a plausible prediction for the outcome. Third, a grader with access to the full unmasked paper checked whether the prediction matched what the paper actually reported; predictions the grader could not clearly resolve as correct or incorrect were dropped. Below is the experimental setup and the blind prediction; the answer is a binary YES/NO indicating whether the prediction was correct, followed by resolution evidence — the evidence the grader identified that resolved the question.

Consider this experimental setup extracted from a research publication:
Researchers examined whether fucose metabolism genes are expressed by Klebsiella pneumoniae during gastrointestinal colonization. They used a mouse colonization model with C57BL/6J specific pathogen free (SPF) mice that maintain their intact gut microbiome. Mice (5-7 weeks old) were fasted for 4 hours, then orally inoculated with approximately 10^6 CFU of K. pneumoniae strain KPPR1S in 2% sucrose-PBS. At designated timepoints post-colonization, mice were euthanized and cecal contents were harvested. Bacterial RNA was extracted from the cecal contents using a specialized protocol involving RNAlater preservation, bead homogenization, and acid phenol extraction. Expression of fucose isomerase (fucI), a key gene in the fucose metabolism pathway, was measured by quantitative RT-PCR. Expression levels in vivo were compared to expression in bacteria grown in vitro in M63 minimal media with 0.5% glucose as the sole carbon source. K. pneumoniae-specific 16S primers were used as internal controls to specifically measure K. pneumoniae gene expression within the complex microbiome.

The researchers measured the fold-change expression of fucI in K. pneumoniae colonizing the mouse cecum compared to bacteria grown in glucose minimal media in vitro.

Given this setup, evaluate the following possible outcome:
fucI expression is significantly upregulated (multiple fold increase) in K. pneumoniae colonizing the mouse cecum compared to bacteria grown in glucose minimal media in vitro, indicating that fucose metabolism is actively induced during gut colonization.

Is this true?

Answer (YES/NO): YES